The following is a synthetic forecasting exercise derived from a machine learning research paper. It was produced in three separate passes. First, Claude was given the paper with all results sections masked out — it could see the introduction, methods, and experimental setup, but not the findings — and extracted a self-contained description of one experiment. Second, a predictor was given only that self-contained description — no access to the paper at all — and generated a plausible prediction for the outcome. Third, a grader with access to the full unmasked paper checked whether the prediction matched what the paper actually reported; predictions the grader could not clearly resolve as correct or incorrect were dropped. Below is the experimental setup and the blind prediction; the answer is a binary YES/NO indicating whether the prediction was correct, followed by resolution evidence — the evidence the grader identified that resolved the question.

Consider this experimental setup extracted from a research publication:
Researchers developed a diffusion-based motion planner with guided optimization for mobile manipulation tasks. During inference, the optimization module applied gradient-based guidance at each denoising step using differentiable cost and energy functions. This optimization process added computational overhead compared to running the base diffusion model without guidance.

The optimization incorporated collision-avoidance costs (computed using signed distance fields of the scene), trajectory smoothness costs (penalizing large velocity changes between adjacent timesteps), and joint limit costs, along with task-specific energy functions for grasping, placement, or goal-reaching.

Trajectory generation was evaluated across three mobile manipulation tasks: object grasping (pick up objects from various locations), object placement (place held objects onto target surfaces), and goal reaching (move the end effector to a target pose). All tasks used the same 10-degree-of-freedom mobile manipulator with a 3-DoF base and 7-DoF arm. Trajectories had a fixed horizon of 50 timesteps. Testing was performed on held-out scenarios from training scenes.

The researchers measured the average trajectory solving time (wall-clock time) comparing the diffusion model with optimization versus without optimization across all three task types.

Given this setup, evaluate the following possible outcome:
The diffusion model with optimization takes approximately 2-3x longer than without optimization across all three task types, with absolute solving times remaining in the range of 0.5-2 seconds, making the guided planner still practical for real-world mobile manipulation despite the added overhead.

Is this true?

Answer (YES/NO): NO